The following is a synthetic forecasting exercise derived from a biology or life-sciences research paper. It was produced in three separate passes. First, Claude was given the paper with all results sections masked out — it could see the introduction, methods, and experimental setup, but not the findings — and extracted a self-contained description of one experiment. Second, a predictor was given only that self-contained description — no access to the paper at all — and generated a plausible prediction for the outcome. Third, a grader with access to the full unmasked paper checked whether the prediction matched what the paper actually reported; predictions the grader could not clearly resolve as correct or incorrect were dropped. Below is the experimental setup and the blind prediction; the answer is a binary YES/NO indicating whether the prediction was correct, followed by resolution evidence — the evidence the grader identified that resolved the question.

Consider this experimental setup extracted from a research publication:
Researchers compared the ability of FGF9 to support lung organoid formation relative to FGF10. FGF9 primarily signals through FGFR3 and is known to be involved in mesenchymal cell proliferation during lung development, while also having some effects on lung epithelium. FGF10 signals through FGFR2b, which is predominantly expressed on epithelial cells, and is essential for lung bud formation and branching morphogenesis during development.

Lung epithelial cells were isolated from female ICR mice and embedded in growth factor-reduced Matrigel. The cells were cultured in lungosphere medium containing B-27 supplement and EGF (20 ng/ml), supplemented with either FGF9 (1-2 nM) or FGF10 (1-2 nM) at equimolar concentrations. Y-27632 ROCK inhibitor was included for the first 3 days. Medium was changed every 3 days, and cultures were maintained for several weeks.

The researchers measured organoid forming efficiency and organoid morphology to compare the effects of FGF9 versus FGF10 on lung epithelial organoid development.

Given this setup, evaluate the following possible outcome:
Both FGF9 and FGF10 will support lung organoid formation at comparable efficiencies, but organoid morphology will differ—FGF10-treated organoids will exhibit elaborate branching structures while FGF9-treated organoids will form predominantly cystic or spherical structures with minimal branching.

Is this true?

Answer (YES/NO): NO